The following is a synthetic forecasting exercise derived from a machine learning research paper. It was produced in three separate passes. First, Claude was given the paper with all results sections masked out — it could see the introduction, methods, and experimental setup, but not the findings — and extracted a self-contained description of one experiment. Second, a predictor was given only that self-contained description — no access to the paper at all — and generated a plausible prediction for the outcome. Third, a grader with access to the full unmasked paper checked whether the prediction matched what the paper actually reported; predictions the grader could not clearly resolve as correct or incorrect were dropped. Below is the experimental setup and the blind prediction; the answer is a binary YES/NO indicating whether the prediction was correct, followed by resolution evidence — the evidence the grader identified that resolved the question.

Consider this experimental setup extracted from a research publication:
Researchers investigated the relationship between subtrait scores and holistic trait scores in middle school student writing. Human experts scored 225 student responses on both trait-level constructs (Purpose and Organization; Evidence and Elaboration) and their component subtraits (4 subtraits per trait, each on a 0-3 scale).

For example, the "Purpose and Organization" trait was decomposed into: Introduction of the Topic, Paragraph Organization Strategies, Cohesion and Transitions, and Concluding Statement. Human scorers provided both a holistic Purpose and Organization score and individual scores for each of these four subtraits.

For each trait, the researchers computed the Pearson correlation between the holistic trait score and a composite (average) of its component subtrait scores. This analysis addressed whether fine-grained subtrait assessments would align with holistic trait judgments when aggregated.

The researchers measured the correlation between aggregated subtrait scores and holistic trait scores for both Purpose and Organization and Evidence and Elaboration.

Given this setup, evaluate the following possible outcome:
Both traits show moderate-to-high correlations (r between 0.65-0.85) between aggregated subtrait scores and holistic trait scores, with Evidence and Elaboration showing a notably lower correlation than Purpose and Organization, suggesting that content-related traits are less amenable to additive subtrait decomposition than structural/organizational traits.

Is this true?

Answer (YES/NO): NO